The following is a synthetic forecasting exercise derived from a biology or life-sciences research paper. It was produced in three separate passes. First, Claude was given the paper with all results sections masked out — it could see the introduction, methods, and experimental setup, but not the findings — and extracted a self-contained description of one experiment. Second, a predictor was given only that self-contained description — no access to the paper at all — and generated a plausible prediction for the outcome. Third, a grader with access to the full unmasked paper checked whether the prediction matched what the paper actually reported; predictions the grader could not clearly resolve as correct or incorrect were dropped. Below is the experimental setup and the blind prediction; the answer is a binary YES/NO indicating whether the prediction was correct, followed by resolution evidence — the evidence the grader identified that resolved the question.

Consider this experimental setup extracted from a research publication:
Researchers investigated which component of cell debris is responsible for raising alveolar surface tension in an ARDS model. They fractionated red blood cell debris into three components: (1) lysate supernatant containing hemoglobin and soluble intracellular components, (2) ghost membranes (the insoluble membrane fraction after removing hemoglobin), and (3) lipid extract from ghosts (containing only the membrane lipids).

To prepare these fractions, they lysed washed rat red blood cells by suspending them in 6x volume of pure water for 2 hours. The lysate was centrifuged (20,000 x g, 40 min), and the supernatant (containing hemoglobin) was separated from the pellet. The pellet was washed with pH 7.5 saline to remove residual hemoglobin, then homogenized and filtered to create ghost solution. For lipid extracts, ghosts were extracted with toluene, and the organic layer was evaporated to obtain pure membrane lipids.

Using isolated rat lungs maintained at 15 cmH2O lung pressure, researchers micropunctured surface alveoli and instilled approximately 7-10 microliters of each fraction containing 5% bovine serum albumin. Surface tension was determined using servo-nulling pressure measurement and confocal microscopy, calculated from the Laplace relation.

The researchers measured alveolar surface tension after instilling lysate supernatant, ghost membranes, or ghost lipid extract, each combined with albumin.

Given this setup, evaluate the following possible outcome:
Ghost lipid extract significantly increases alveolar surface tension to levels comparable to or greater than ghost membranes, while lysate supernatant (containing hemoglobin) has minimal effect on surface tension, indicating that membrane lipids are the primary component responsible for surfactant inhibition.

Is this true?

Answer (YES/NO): NO